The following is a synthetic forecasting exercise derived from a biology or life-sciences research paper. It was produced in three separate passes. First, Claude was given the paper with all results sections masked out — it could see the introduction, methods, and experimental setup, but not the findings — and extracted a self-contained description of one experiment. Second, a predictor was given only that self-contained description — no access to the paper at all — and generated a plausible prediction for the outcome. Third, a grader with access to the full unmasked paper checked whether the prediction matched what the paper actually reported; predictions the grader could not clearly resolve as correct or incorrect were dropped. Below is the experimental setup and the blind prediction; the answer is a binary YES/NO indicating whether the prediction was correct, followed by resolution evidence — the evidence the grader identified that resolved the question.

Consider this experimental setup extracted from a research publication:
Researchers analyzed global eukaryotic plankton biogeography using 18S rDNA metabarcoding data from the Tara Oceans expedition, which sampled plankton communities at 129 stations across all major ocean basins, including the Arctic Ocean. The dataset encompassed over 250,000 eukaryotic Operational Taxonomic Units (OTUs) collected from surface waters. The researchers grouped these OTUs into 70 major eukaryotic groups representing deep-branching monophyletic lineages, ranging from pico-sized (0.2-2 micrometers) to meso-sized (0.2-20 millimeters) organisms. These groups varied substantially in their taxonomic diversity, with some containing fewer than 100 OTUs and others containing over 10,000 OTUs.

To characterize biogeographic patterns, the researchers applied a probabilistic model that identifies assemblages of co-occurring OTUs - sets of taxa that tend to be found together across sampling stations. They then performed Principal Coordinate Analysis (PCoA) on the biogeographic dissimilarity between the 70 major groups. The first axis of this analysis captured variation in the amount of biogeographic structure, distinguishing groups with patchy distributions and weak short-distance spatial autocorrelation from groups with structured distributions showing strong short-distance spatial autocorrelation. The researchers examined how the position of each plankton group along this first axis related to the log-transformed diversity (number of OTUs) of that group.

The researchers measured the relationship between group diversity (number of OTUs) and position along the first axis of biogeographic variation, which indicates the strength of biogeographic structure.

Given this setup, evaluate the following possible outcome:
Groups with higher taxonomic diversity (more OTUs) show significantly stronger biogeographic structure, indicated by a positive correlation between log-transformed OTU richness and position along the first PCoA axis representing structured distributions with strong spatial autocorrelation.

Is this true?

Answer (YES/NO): NO